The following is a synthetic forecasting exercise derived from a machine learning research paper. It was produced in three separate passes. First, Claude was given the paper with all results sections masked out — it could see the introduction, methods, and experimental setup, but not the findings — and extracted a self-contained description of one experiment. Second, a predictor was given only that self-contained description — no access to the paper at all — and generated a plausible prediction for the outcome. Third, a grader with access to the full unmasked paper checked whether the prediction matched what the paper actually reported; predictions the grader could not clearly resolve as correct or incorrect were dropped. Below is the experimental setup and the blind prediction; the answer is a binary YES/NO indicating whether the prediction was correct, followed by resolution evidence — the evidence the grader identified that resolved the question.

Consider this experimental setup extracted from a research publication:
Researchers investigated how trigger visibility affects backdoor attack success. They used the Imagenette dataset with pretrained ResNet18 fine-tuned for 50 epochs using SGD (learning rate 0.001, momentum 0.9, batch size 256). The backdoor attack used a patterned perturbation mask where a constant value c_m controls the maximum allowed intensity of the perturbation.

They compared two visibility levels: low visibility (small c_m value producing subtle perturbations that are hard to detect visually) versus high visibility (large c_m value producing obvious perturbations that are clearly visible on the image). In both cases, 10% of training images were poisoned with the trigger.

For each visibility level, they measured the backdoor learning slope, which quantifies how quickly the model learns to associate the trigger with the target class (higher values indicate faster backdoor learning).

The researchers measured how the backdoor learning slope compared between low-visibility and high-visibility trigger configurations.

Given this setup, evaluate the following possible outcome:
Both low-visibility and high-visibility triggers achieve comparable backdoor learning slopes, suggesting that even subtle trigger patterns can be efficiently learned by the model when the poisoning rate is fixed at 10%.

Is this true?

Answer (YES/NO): NO